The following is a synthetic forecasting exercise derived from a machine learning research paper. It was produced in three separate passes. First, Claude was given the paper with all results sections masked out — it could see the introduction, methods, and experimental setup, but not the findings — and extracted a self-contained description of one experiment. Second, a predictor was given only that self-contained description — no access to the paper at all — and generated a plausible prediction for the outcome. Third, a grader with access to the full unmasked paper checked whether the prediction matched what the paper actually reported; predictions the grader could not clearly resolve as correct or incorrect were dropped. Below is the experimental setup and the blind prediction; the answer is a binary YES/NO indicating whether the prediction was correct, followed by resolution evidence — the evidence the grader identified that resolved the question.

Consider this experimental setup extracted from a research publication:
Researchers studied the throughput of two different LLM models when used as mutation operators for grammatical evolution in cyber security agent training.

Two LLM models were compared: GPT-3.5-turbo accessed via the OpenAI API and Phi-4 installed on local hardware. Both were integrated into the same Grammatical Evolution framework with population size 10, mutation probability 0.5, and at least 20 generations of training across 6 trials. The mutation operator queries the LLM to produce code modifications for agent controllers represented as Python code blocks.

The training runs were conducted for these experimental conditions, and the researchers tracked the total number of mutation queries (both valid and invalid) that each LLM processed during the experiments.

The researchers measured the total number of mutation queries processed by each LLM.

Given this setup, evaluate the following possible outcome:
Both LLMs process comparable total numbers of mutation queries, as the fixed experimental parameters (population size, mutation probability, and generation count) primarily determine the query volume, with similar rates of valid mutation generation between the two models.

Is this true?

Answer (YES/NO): NO